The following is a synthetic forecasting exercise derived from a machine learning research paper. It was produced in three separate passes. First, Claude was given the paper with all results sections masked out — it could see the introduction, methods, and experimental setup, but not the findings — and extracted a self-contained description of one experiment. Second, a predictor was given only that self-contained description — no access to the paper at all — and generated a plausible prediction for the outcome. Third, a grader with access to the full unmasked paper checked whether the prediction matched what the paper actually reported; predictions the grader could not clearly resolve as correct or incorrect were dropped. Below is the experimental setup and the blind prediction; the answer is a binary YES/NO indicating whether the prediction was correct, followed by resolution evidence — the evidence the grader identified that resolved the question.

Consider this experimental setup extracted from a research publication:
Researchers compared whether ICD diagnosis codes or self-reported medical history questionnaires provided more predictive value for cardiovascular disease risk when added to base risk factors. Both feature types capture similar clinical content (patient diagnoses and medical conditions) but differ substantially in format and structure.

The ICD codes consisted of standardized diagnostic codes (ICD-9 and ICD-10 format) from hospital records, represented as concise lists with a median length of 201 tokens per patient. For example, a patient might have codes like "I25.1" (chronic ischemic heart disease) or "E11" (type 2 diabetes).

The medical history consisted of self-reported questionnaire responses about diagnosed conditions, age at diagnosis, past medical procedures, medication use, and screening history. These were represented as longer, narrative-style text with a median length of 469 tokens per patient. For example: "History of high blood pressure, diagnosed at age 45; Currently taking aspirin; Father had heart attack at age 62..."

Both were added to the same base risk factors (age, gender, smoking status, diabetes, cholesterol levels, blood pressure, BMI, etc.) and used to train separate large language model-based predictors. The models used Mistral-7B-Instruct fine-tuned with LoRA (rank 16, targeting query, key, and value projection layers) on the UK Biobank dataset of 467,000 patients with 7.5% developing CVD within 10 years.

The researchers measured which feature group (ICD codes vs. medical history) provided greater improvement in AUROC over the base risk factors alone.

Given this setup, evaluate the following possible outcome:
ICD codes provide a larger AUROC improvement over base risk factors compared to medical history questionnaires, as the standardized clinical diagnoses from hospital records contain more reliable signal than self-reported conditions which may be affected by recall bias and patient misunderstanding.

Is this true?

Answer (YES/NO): NO